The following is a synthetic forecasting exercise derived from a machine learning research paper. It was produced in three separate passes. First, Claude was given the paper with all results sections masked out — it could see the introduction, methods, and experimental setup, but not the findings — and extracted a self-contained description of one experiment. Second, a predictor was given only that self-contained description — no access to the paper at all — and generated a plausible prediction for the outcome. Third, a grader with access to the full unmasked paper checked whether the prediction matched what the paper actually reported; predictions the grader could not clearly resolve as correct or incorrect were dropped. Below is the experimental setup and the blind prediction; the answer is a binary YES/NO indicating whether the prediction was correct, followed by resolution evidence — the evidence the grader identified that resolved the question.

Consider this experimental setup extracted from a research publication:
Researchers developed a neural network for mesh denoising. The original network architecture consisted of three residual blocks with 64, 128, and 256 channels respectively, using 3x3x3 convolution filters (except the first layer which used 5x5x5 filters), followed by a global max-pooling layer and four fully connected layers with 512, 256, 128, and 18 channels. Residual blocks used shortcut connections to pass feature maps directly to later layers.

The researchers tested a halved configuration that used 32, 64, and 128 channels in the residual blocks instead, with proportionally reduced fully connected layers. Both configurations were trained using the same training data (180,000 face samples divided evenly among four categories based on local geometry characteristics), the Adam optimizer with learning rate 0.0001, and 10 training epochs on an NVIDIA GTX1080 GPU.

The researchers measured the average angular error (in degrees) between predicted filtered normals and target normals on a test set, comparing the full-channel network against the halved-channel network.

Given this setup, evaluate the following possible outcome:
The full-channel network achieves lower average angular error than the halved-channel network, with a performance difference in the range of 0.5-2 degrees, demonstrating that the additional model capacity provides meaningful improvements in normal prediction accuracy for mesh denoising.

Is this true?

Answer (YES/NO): NO